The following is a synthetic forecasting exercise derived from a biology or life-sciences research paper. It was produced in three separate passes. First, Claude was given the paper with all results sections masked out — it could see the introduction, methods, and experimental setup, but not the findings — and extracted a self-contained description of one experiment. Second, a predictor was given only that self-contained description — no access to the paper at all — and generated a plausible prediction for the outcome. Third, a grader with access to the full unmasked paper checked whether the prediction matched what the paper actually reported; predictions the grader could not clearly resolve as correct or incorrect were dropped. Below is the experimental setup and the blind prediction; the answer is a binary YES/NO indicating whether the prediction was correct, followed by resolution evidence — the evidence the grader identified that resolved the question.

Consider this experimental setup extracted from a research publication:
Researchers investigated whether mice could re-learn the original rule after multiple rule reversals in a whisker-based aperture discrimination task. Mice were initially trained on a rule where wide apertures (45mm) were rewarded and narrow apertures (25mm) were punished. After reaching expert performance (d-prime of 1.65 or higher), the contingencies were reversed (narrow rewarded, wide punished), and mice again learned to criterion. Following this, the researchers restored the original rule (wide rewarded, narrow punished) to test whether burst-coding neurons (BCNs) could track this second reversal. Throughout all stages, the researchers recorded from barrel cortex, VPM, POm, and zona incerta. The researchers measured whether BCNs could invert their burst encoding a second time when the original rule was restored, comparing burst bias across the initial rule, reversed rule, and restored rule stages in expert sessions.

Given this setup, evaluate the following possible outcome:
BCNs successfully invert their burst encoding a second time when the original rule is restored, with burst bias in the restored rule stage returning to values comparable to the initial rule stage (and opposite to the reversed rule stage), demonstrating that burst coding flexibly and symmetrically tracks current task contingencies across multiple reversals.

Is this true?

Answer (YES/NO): YES